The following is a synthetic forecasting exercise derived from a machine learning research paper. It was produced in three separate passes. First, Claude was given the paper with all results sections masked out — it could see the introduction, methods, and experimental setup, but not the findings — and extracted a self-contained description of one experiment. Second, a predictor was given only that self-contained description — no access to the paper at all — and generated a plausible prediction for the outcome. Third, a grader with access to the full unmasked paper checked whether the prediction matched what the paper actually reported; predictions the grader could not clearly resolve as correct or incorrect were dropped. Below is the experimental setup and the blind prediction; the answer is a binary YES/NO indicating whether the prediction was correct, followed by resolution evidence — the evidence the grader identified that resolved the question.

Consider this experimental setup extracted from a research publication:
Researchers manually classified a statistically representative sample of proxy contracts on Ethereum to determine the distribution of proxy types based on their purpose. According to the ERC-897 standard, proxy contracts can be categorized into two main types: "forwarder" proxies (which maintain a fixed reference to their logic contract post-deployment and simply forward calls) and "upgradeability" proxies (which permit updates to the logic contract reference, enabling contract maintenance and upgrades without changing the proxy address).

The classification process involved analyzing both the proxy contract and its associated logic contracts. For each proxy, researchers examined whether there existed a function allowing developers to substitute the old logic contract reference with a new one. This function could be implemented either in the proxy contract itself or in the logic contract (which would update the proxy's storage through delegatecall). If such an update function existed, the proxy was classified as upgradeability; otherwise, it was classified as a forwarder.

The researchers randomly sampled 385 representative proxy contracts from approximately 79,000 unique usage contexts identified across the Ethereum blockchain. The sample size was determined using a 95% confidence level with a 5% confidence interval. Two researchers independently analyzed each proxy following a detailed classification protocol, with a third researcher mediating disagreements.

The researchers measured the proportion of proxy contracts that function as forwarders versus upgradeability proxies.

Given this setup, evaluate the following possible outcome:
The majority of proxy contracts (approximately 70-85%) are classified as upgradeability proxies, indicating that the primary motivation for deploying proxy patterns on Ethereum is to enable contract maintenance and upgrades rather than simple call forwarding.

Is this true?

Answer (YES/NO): NO